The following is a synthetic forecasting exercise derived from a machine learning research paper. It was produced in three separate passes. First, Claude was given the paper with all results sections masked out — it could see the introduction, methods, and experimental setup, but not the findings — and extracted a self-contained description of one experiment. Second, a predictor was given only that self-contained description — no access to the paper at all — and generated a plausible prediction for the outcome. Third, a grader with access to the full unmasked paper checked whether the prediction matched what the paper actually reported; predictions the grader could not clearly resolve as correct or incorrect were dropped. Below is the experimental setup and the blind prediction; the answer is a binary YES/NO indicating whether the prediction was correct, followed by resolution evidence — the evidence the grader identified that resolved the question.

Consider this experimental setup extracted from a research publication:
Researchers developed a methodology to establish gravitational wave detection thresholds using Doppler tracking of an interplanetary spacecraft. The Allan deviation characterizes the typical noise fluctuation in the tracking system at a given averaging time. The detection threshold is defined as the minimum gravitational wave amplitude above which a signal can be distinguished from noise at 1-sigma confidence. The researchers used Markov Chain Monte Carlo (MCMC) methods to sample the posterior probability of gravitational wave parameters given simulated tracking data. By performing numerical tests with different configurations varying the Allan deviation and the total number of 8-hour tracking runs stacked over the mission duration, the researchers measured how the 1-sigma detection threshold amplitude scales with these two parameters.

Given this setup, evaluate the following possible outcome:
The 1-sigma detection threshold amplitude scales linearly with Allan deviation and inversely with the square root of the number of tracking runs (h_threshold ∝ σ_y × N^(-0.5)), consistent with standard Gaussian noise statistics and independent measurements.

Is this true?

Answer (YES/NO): YES